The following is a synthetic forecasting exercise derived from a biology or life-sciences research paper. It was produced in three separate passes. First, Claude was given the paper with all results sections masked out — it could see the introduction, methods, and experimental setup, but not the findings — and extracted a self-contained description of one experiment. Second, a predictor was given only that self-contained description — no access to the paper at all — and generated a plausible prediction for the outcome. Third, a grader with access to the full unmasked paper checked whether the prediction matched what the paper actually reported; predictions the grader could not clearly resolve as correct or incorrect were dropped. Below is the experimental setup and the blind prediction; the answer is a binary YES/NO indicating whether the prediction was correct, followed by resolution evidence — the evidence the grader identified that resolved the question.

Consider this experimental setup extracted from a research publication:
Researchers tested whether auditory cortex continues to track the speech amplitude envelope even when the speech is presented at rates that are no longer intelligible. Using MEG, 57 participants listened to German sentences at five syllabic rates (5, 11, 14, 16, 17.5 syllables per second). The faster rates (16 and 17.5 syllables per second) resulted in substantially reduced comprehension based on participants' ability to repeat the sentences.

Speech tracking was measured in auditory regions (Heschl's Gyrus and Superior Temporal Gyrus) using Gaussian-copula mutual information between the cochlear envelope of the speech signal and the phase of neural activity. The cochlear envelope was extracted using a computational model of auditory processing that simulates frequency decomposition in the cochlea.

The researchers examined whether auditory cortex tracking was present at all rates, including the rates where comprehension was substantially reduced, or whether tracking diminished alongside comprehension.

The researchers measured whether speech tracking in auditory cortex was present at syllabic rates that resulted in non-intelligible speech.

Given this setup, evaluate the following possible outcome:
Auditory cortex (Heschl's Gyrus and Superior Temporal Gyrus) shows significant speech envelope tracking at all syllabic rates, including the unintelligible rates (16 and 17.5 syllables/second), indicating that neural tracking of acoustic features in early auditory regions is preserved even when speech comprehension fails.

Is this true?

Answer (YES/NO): YES